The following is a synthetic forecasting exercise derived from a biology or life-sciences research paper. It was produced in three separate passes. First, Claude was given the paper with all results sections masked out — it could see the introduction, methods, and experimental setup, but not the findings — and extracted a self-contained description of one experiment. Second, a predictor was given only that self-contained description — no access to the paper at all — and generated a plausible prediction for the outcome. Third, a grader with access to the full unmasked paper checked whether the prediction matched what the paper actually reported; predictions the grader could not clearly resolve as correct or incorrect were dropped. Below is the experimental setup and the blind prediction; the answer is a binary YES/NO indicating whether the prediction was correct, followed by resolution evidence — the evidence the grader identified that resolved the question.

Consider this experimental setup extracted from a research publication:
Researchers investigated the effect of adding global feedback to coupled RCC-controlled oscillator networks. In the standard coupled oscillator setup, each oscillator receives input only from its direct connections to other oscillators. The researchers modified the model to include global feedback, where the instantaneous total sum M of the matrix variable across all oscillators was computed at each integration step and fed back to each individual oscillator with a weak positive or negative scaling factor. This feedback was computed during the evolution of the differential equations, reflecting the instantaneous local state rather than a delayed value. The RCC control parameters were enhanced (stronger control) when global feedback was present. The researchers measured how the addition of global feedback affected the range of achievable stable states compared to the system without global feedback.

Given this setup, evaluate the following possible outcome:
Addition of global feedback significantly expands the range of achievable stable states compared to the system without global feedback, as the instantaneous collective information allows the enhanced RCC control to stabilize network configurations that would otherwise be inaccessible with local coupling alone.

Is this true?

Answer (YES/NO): NO